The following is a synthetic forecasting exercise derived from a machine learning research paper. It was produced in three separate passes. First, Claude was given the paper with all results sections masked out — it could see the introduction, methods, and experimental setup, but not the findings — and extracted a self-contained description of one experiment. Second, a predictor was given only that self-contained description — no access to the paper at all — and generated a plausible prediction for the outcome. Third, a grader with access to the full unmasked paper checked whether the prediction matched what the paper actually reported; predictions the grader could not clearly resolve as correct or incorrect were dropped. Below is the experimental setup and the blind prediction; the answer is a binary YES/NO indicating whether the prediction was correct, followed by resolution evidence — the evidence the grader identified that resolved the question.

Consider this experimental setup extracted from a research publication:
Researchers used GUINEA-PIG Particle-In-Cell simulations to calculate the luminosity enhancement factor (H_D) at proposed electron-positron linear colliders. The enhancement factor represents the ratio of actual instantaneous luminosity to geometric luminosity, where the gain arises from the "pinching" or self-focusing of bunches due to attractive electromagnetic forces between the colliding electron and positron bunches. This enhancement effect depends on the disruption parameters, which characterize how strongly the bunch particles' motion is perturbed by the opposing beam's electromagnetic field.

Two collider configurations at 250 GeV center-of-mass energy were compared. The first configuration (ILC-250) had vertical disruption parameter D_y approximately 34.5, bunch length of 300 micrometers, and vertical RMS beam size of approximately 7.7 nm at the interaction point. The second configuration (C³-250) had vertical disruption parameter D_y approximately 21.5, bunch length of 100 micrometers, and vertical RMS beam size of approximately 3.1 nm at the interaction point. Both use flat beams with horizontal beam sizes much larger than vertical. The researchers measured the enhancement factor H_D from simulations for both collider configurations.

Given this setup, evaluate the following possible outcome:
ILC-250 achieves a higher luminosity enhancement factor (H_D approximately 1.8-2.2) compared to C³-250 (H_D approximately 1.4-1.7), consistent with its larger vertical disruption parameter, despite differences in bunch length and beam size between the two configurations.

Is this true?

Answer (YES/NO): NO